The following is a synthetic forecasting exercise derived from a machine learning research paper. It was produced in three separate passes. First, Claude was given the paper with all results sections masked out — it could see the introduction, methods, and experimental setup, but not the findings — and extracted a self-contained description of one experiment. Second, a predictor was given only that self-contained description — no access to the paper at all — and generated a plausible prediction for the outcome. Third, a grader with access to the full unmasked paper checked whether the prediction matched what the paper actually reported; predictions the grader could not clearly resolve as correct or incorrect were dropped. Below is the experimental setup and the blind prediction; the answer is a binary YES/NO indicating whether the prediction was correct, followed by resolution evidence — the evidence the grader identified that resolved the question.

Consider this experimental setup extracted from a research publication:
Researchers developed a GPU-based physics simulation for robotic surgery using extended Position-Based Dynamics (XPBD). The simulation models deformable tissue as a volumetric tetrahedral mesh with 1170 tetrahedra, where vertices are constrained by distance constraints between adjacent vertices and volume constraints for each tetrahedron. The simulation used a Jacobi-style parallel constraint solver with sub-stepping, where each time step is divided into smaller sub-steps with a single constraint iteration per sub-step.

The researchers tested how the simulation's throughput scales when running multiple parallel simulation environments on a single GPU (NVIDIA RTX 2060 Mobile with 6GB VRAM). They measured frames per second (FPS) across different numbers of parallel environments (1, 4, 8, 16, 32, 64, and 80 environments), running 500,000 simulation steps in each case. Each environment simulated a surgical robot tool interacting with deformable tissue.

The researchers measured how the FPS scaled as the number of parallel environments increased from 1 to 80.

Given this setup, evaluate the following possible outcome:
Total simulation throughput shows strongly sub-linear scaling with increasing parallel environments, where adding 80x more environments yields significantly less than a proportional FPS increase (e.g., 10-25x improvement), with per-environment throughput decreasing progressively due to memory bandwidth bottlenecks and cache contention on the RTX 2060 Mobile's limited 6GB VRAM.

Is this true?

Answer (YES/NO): NO